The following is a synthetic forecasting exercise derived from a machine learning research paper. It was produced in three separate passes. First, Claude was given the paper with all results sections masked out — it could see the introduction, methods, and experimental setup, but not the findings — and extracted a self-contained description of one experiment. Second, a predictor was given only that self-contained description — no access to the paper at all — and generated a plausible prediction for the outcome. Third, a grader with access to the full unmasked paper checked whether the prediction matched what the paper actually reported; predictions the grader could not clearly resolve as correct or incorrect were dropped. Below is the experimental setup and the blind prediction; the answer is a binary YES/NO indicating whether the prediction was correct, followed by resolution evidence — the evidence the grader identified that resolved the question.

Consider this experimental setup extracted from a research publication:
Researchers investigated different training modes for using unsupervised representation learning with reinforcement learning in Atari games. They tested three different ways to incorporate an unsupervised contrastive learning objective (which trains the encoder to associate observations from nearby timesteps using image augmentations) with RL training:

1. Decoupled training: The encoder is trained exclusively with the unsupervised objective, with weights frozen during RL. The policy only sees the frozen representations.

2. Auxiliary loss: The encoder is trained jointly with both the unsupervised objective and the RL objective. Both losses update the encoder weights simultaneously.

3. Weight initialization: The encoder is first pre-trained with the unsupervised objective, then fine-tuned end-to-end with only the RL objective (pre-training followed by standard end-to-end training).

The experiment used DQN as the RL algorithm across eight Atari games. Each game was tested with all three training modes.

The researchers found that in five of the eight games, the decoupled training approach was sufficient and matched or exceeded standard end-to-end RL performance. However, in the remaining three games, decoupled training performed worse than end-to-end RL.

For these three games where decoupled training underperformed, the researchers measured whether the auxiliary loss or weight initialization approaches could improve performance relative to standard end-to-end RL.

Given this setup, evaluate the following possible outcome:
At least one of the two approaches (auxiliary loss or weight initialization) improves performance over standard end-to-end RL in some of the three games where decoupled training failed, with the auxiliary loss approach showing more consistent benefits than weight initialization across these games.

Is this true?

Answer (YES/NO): YES